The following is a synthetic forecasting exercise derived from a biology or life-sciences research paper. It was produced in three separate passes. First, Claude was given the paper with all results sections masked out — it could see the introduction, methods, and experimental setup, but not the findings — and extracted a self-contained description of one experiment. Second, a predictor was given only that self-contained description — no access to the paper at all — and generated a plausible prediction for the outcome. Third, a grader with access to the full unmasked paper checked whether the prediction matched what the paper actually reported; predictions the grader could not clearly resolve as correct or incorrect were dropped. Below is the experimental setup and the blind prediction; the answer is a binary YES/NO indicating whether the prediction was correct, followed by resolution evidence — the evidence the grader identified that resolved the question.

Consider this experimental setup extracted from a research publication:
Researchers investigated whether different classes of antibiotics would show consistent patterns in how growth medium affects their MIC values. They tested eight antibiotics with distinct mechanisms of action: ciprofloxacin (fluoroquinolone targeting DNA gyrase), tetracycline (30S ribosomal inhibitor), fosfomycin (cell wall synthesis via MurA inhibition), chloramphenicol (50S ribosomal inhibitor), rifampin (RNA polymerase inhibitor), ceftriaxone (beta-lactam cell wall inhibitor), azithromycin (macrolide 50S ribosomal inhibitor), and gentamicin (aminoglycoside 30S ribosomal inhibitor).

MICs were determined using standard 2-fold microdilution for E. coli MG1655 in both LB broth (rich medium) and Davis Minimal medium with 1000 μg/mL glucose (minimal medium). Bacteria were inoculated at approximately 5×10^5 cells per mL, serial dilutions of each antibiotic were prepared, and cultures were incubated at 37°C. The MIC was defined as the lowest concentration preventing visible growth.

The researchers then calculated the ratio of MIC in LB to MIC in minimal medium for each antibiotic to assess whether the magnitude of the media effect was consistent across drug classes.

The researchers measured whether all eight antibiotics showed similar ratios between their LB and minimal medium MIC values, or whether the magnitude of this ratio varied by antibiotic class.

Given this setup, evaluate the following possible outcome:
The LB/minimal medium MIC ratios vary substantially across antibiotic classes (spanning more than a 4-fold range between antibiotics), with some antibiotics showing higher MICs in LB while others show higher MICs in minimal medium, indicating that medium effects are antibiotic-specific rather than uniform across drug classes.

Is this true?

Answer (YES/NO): NO